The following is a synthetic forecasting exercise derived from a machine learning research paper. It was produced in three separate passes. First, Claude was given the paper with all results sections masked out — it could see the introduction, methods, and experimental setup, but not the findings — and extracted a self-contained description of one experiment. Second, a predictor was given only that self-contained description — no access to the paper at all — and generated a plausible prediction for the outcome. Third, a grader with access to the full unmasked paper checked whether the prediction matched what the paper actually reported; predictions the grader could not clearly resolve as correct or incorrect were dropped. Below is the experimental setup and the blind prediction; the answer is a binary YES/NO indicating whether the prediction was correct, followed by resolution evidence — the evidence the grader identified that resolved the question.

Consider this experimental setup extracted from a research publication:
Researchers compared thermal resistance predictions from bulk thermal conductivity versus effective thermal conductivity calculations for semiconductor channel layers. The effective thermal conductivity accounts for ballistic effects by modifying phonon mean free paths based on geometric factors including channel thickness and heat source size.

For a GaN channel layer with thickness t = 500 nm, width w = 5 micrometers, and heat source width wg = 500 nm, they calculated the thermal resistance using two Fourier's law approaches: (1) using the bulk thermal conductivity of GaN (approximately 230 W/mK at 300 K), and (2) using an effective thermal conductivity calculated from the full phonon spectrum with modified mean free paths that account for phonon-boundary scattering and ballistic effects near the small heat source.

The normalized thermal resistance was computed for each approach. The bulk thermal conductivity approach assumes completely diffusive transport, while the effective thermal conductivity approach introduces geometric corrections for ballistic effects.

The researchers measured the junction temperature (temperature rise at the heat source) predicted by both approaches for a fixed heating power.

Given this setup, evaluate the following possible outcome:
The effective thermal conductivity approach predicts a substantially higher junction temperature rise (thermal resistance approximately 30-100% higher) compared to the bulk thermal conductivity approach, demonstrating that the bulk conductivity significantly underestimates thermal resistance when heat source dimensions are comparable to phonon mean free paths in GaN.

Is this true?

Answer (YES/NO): NO